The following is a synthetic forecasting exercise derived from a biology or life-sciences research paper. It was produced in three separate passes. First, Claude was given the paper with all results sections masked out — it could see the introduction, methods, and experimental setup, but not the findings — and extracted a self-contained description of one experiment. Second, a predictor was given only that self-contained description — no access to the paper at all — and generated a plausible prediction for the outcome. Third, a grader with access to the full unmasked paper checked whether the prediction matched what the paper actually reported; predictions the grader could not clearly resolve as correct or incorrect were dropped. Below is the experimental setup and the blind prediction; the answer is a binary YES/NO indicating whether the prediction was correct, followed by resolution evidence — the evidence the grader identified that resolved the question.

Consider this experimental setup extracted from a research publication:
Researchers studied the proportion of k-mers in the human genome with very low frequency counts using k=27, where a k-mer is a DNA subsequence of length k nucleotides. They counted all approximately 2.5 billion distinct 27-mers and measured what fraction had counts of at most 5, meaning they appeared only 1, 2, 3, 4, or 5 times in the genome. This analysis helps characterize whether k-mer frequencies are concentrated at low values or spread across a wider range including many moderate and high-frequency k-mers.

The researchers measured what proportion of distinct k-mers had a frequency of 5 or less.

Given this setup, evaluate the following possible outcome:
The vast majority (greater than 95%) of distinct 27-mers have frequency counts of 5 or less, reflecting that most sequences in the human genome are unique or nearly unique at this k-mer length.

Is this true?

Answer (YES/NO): YES